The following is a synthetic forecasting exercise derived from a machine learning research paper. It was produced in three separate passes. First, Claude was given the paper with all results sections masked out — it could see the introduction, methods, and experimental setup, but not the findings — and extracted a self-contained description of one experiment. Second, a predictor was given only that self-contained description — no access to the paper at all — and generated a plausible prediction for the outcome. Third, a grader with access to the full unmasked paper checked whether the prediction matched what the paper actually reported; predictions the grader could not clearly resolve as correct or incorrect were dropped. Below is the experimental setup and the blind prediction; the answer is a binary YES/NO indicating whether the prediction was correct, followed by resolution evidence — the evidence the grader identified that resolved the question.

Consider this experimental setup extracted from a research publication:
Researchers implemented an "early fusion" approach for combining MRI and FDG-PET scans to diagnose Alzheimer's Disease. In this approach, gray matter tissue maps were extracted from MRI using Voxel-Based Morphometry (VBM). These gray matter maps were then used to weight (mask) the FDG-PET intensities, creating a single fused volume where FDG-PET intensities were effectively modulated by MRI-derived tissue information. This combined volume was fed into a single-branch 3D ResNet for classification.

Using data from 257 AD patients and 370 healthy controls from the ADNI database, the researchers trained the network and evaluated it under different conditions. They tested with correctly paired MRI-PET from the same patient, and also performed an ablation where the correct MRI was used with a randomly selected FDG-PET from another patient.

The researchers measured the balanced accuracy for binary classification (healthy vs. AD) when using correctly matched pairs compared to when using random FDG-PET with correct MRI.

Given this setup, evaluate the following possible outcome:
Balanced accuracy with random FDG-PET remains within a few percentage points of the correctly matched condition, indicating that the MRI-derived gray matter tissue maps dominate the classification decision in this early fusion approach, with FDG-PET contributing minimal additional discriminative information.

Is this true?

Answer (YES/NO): NO